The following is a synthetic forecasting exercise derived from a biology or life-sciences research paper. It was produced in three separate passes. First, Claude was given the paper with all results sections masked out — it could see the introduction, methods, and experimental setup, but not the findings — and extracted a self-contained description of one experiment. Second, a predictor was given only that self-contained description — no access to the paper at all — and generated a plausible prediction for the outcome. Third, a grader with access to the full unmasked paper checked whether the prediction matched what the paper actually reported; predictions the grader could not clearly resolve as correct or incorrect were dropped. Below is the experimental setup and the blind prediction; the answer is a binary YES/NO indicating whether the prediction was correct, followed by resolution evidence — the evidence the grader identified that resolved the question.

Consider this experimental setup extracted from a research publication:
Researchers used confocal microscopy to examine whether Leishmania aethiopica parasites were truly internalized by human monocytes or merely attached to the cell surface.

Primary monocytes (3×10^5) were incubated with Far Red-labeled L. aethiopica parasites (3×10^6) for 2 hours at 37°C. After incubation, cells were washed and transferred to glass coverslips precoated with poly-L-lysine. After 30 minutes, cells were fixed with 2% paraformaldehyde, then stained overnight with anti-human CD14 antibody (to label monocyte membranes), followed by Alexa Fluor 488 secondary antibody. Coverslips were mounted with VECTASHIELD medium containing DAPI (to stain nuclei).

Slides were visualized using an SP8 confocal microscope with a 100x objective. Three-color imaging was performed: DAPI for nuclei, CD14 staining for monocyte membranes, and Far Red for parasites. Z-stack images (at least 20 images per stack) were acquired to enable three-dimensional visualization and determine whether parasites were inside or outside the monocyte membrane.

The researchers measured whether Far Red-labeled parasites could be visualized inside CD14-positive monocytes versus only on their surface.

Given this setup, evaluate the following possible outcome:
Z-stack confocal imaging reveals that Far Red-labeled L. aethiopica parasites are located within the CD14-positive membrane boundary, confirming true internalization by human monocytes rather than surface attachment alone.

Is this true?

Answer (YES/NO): YES